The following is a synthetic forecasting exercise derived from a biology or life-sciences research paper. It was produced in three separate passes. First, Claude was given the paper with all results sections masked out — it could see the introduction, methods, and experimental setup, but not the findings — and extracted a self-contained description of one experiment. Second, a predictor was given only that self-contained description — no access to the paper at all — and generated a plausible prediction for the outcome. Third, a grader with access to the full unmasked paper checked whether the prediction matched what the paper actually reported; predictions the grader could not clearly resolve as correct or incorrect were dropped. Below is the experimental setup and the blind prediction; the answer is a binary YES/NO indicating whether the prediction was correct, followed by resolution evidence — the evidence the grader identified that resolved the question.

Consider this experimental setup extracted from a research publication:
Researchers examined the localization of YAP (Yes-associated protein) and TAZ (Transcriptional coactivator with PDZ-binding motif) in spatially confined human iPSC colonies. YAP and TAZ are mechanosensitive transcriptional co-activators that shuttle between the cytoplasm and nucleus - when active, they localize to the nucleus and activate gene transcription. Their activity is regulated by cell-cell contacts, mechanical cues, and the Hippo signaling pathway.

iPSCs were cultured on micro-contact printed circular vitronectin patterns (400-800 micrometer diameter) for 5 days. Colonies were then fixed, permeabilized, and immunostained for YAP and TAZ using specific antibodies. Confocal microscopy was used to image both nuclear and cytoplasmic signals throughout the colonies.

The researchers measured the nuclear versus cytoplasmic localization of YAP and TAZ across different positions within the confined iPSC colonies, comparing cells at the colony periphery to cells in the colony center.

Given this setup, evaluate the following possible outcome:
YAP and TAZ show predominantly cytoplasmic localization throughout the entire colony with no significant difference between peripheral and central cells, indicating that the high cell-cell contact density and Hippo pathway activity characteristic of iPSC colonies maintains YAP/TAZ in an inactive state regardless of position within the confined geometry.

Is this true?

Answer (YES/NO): NO